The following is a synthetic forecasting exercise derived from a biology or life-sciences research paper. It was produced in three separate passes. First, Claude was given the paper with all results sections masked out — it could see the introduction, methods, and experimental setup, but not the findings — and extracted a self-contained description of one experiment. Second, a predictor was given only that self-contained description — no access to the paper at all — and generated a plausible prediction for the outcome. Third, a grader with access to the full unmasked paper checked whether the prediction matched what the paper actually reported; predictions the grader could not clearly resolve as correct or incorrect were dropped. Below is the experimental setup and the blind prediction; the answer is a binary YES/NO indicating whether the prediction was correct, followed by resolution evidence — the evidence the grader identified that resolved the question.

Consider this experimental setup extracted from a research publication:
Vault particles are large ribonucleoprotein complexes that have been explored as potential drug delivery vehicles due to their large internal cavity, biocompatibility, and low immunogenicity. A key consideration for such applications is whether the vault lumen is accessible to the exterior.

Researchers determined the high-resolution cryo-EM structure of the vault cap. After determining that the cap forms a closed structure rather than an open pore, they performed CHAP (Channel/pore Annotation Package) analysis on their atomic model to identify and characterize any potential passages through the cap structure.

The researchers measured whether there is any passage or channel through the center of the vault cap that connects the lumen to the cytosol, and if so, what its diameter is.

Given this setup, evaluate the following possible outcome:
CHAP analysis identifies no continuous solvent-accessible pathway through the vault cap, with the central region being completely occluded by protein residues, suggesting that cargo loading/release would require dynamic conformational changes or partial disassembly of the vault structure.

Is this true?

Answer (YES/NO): NO